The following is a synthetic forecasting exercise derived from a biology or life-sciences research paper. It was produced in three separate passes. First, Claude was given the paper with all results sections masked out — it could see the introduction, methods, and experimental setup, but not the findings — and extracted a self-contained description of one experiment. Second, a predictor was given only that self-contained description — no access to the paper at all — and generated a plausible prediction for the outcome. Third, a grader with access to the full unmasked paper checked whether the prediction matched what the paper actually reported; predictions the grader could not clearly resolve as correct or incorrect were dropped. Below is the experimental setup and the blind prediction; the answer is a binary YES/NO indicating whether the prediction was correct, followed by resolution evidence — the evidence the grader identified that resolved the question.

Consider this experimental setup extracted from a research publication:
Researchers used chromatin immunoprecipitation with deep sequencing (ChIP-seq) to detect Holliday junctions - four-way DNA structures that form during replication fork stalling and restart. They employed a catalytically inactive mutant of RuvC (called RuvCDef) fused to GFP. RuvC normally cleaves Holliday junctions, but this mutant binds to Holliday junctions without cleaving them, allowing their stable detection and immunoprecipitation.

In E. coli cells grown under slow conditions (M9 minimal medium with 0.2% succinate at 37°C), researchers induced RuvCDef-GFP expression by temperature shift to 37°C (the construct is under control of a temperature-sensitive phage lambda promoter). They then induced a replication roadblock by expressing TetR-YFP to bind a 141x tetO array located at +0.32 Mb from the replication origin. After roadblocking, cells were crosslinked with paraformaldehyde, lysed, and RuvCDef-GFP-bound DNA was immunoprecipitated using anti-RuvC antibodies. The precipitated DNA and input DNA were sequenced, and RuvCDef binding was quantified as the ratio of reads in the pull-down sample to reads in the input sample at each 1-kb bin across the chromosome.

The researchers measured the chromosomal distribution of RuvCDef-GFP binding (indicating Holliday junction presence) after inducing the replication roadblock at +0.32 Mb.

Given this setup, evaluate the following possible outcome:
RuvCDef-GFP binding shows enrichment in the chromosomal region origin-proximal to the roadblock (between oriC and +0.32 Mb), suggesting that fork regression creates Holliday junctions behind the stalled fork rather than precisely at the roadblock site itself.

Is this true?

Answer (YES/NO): NO